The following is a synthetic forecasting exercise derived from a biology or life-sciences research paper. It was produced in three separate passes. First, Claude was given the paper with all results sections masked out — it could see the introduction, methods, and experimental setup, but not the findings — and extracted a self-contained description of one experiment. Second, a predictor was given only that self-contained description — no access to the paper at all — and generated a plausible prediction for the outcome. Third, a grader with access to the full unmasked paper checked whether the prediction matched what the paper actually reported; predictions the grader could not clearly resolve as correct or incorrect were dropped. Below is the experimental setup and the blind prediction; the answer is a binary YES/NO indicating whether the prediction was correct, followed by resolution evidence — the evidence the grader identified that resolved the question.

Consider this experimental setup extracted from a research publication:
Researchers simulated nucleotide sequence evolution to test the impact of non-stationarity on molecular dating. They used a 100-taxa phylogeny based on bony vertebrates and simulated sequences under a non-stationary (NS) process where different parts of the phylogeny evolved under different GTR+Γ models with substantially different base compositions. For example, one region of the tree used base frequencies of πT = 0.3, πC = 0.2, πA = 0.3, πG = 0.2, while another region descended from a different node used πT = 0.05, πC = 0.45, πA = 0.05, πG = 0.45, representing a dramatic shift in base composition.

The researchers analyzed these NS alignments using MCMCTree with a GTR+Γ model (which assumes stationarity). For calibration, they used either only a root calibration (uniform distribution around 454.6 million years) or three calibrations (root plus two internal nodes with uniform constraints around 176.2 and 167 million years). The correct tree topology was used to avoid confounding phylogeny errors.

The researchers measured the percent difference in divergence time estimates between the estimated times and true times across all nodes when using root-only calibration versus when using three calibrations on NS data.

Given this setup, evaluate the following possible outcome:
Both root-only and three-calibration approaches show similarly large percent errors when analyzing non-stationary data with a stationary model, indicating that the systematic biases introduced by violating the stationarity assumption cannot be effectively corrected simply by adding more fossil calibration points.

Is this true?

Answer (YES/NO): NO